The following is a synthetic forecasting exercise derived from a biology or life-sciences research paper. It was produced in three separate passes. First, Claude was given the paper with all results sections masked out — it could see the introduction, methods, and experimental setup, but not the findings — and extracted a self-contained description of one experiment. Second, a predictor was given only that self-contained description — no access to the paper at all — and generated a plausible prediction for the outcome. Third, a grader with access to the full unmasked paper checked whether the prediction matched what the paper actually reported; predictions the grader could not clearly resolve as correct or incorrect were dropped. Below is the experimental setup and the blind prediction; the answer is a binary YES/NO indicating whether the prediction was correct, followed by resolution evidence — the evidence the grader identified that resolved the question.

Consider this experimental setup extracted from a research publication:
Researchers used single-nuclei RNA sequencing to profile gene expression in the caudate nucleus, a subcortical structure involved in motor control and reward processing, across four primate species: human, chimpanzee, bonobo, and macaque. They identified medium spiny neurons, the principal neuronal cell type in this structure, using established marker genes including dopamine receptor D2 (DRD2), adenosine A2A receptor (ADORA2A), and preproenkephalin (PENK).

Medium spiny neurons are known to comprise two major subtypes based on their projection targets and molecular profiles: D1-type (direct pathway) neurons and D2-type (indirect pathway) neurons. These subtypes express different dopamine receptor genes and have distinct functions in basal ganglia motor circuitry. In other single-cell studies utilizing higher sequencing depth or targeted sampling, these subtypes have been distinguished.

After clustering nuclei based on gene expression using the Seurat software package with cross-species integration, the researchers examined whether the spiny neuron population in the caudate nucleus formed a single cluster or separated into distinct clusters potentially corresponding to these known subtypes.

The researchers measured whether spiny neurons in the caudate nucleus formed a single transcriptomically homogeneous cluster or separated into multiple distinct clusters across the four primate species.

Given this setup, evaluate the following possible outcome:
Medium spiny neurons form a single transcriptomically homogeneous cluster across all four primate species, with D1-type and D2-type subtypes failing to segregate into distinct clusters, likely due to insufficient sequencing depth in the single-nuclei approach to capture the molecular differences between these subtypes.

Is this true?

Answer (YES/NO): YES